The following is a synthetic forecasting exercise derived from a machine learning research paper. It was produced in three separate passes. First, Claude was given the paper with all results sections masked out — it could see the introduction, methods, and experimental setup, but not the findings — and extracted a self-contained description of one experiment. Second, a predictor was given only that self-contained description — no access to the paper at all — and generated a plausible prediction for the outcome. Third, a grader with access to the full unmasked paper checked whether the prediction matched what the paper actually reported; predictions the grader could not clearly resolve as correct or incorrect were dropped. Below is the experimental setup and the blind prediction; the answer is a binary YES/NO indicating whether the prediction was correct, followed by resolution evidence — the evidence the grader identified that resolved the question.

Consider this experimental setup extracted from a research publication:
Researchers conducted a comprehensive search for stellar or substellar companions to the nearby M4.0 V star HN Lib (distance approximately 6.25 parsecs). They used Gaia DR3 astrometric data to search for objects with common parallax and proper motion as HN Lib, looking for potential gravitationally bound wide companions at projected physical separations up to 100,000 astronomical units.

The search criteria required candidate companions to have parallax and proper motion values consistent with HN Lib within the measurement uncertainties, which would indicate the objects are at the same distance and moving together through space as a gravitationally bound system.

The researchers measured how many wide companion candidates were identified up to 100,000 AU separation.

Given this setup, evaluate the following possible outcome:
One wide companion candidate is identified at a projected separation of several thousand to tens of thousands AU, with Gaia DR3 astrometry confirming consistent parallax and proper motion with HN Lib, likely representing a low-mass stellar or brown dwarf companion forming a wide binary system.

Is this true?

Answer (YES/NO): NO